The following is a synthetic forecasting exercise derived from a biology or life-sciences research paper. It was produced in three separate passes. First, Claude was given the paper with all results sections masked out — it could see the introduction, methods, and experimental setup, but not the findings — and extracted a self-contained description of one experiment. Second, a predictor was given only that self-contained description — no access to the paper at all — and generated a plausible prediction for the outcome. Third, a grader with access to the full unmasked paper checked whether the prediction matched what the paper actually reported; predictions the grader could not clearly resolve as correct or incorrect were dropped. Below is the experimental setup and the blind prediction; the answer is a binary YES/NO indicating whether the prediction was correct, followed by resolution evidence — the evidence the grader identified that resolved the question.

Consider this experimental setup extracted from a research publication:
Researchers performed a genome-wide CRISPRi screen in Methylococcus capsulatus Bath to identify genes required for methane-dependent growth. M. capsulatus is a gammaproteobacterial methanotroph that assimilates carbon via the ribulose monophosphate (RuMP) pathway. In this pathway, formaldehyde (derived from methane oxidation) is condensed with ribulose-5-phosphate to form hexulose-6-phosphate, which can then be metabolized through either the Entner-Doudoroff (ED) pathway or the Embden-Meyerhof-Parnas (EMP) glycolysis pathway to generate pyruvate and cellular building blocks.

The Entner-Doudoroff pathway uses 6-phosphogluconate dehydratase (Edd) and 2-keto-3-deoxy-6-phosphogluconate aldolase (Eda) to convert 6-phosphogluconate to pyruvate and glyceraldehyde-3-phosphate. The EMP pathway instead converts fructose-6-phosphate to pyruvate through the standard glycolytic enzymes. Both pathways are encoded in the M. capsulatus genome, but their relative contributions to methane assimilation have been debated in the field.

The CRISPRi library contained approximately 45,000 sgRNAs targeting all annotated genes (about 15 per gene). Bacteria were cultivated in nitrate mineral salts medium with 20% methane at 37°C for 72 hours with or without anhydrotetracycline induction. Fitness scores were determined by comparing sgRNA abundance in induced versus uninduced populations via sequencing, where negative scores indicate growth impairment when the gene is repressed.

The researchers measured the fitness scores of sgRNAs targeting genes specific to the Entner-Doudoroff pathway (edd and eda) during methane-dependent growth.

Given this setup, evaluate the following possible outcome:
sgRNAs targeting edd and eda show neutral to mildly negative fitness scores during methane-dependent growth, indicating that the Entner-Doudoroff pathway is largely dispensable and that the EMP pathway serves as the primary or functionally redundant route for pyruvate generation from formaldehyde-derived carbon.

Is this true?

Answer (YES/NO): NO